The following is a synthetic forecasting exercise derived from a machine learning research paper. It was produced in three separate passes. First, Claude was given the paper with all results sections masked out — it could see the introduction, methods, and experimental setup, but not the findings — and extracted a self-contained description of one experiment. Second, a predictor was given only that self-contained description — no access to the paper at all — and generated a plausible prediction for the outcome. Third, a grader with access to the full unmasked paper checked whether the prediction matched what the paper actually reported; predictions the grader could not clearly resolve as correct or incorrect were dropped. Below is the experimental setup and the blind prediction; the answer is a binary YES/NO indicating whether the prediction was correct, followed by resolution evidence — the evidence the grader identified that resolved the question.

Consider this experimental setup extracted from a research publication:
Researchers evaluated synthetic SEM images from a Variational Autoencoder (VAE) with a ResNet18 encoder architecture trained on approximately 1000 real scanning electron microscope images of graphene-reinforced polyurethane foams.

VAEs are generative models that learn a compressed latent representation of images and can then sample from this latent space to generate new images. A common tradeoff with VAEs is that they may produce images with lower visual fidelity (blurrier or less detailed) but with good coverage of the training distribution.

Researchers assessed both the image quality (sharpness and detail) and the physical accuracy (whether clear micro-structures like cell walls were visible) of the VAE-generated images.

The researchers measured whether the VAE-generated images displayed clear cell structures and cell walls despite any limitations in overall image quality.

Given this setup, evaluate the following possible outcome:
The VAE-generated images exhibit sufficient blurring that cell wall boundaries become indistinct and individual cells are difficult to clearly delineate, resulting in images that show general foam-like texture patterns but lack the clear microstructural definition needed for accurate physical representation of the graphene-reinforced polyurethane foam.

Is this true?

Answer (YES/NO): NO